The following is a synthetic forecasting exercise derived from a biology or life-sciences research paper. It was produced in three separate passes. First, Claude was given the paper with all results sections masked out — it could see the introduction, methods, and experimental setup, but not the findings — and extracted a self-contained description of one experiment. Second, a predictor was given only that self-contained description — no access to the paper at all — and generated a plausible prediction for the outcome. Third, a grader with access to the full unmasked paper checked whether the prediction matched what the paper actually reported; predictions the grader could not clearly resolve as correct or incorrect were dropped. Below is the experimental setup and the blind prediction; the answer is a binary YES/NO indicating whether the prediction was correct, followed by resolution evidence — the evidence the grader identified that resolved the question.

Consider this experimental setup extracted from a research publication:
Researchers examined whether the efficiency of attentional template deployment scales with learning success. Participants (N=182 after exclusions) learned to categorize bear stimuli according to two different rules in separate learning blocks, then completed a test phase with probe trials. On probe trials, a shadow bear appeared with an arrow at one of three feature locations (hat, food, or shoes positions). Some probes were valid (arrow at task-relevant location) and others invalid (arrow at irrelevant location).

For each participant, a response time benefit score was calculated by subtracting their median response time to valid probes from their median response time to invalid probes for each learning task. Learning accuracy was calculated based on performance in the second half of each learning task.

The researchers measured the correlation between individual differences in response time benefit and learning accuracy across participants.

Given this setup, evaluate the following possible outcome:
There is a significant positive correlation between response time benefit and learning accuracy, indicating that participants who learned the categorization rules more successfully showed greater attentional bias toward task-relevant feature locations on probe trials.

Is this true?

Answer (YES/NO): YES